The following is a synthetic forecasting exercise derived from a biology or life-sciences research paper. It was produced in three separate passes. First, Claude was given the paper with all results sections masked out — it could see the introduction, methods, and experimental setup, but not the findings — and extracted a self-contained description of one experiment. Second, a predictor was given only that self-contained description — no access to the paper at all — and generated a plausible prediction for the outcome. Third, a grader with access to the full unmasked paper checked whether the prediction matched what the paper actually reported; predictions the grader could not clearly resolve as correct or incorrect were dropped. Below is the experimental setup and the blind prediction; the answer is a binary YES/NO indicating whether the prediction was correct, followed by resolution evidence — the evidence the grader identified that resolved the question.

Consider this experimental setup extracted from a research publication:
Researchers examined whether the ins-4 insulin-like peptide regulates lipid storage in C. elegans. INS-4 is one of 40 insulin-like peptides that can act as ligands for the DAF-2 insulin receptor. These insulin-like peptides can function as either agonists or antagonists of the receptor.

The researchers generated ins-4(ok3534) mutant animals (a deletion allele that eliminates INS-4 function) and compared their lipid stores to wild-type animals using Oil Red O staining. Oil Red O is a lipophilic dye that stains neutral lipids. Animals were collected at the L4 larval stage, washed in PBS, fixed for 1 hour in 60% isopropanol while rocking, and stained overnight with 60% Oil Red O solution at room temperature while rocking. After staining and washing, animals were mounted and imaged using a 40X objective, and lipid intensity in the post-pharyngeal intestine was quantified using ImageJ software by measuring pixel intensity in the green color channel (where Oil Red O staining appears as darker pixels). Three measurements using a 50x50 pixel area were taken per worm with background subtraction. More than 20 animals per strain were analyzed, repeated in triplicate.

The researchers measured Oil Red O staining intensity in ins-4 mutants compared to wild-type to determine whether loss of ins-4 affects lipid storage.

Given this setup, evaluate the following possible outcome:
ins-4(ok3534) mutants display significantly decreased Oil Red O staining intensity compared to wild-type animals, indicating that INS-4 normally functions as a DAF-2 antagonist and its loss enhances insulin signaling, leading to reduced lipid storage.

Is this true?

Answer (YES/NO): NO